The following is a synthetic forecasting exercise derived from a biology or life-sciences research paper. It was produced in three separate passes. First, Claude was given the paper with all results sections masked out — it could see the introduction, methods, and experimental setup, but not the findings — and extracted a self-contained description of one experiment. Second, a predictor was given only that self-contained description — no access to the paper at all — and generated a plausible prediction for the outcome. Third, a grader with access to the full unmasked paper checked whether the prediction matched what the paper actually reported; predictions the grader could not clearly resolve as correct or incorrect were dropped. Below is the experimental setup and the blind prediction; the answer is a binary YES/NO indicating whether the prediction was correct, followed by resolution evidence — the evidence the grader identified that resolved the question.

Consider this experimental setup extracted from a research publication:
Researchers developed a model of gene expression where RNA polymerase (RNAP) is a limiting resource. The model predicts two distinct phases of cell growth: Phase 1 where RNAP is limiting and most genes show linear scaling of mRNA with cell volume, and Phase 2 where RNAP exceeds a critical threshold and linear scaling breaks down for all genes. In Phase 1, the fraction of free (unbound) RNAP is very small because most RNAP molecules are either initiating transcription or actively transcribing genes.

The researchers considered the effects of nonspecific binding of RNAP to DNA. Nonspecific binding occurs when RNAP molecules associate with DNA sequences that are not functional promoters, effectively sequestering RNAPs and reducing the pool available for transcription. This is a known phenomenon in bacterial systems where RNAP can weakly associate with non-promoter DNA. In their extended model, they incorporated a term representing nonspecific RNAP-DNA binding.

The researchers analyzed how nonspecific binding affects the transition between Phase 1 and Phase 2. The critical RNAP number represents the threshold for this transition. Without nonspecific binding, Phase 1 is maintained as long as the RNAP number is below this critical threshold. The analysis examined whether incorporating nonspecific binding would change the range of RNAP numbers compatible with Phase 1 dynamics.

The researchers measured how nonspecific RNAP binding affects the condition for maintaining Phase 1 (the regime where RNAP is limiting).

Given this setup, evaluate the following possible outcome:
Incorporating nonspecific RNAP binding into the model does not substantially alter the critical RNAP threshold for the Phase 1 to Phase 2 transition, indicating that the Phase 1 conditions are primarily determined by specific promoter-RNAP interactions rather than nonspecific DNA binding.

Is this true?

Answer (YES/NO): NO